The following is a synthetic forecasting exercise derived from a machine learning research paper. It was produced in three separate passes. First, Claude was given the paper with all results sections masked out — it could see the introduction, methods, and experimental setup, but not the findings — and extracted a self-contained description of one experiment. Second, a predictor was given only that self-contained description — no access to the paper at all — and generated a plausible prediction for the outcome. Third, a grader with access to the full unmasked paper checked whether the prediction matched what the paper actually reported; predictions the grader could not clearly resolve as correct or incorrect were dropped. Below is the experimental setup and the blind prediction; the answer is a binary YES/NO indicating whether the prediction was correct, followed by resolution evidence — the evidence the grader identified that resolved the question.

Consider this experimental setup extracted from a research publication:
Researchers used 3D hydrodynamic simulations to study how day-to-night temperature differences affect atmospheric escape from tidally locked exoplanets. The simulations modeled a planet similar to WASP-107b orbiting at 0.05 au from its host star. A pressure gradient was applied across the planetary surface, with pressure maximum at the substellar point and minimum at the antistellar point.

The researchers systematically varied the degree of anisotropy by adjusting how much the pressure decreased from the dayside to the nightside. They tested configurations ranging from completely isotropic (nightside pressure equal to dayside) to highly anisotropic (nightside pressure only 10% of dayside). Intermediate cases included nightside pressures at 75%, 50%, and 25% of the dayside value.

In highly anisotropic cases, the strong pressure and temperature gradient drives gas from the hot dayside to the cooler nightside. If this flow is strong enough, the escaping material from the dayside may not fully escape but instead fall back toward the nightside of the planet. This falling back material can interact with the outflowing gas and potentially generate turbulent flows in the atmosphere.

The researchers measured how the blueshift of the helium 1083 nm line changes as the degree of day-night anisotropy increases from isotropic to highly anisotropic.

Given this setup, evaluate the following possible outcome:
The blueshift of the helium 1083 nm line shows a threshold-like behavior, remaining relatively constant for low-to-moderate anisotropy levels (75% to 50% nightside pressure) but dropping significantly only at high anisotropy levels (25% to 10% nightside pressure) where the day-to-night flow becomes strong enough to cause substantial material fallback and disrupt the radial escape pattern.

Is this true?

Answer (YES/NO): NO